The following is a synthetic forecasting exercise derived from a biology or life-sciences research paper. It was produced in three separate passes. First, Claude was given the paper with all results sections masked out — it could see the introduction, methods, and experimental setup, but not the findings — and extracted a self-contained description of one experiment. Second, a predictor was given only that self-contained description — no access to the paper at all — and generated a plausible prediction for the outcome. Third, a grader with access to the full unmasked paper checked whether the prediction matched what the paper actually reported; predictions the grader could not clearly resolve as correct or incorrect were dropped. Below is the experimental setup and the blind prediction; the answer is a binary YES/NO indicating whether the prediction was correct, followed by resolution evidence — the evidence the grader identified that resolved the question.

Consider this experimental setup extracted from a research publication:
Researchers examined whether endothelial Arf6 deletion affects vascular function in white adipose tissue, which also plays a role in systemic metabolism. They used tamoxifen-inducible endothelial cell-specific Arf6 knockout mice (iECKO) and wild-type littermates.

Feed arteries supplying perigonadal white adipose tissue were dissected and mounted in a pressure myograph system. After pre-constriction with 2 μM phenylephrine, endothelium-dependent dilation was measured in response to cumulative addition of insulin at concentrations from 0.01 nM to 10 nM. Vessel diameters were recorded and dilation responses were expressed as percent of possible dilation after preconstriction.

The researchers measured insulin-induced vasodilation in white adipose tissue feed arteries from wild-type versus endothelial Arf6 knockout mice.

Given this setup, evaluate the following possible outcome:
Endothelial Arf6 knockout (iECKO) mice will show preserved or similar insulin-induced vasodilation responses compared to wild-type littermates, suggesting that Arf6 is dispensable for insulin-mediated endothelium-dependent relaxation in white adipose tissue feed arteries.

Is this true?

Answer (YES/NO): NO